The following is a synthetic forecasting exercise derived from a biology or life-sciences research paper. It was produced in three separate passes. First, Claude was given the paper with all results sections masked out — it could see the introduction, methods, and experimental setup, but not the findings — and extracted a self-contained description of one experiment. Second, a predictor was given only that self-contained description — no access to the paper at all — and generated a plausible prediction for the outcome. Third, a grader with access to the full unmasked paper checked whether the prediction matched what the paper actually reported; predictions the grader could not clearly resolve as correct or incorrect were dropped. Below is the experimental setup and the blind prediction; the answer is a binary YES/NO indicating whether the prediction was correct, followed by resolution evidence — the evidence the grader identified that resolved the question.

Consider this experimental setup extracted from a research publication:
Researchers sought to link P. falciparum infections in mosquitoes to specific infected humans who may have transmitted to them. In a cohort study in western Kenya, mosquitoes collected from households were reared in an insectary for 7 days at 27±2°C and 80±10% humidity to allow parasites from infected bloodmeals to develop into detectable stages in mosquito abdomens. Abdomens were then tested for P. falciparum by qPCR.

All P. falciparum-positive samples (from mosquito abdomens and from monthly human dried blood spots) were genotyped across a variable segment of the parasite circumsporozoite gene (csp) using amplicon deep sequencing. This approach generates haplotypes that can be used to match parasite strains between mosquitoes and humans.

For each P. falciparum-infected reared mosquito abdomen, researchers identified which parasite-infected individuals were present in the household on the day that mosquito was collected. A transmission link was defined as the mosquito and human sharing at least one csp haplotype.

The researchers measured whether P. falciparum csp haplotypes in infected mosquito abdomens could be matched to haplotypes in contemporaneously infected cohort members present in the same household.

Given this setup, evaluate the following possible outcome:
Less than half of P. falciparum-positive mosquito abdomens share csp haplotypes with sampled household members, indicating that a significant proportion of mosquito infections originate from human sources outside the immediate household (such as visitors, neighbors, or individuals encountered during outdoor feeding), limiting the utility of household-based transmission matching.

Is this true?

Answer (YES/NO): YES